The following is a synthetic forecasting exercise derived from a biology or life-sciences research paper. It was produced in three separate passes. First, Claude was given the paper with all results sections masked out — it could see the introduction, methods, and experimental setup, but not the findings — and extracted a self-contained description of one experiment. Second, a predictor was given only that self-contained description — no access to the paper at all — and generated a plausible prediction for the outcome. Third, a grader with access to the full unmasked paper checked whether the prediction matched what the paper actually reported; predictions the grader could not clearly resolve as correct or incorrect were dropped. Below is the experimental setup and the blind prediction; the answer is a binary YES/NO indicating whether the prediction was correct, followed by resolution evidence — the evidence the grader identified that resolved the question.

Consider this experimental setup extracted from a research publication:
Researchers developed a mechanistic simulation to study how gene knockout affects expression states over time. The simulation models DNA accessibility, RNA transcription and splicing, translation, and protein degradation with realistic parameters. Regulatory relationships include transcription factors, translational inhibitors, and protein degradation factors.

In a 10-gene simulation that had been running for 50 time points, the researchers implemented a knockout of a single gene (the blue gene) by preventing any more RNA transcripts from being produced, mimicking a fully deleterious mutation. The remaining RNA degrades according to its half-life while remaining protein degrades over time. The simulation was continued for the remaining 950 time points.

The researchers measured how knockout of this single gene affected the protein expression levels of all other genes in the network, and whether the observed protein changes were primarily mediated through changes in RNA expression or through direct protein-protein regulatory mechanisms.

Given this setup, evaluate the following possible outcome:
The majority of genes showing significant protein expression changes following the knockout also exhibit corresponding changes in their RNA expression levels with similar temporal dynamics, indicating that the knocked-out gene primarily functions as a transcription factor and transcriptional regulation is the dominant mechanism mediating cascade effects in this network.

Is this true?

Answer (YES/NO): NO